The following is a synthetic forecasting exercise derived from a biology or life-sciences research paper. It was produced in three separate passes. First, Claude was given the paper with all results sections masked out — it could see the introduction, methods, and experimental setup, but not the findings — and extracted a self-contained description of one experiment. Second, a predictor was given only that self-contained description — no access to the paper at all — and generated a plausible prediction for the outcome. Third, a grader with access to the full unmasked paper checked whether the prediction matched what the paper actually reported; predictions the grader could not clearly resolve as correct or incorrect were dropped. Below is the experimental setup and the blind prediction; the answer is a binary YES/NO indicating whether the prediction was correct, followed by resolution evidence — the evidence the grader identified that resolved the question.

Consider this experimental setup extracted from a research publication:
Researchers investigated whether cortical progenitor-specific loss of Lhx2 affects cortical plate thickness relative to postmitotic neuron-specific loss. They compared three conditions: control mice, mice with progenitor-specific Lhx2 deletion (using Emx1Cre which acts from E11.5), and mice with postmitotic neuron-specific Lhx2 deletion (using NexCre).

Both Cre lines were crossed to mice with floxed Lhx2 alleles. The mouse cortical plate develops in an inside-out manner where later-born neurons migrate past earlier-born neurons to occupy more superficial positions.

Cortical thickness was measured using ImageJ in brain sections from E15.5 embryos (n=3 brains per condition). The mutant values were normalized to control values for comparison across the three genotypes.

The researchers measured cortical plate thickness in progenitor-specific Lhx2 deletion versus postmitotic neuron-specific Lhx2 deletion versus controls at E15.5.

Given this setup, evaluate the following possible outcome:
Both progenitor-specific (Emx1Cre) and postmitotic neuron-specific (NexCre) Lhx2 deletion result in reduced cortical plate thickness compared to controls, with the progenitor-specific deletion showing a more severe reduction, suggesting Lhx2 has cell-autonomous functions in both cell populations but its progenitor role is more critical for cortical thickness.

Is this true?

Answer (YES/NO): NO